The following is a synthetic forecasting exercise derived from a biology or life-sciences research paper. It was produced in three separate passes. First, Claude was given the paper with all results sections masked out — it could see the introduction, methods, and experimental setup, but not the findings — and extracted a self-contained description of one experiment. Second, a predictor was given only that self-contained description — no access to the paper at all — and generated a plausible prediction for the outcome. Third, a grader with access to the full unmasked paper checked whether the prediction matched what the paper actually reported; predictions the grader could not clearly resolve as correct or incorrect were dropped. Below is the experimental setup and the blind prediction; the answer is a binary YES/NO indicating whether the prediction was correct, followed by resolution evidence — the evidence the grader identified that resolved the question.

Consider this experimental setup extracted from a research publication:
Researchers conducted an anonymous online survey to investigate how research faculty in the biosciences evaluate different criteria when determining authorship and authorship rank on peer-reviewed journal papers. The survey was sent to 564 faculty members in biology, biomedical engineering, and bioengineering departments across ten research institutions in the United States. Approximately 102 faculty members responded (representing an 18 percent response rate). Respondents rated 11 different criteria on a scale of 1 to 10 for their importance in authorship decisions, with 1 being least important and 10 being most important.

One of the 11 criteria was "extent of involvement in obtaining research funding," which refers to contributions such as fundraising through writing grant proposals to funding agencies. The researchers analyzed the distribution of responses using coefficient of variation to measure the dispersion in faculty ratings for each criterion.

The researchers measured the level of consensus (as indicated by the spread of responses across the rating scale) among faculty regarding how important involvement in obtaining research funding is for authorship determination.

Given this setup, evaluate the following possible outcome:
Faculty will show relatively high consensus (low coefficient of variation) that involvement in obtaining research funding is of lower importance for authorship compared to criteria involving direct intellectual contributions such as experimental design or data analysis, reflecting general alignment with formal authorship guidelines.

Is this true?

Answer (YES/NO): NO